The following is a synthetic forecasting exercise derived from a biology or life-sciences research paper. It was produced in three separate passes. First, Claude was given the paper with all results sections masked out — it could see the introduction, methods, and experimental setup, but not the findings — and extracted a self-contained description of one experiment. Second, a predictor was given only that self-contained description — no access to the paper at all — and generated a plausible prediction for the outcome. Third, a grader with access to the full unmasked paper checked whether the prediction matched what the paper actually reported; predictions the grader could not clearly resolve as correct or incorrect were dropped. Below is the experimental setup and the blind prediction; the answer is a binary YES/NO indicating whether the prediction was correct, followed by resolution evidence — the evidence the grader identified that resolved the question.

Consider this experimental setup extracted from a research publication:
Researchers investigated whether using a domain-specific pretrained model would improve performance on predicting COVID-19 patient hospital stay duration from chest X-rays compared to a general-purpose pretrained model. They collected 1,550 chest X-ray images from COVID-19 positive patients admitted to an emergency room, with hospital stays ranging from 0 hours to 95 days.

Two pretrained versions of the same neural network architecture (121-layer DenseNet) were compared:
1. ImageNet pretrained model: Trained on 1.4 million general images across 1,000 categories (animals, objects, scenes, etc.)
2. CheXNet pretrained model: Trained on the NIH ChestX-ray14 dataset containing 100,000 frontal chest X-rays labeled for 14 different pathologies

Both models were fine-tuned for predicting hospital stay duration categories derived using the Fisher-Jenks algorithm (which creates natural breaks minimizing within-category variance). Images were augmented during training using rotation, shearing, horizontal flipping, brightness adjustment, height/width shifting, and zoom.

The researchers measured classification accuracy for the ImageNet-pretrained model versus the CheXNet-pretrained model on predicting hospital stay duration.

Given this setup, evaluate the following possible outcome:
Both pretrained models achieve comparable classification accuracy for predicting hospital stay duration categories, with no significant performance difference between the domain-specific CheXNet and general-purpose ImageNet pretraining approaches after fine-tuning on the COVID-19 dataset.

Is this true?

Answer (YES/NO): NO